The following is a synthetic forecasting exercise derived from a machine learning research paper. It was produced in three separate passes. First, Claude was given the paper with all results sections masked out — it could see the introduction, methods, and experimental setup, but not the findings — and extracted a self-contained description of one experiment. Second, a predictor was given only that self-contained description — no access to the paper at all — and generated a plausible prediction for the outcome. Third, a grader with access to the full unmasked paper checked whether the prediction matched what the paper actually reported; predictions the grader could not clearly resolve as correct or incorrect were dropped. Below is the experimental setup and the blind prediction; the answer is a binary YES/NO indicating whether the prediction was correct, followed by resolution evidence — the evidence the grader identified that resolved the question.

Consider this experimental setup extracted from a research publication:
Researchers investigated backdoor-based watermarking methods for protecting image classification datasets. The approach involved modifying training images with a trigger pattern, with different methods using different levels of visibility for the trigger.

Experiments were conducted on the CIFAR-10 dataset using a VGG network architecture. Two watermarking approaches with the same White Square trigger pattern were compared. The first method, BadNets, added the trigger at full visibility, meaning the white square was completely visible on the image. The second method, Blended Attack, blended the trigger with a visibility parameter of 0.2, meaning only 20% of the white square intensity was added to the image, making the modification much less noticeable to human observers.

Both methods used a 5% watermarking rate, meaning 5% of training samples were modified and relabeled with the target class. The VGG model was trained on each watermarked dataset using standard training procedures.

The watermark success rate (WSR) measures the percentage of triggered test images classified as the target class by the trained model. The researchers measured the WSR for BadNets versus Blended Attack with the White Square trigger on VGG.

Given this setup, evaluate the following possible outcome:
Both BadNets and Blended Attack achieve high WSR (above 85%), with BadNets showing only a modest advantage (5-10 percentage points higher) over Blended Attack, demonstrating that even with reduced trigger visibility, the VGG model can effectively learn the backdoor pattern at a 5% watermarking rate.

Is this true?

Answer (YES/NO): NO